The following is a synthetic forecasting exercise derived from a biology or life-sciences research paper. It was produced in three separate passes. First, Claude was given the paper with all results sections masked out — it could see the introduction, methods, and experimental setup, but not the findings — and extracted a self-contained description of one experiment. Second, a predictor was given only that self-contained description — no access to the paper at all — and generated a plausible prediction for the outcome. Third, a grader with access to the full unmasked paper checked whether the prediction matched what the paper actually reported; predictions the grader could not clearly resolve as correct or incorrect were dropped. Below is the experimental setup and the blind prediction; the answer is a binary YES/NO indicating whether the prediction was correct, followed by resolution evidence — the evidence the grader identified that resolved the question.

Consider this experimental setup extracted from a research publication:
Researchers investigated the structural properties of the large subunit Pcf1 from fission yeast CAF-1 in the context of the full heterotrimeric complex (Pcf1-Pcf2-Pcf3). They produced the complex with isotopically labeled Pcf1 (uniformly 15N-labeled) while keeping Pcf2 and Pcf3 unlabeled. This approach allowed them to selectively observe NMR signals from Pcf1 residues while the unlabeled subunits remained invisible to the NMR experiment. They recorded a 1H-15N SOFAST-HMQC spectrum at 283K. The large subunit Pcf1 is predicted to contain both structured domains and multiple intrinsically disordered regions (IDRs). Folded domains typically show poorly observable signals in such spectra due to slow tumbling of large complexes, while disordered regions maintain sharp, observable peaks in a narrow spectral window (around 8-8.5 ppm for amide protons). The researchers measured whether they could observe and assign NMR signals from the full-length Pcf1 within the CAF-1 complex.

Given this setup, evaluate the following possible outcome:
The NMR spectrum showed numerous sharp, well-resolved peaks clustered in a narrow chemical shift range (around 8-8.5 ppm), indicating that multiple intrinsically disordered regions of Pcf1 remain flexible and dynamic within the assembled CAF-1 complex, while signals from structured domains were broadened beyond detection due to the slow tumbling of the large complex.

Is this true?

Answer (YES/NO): YES